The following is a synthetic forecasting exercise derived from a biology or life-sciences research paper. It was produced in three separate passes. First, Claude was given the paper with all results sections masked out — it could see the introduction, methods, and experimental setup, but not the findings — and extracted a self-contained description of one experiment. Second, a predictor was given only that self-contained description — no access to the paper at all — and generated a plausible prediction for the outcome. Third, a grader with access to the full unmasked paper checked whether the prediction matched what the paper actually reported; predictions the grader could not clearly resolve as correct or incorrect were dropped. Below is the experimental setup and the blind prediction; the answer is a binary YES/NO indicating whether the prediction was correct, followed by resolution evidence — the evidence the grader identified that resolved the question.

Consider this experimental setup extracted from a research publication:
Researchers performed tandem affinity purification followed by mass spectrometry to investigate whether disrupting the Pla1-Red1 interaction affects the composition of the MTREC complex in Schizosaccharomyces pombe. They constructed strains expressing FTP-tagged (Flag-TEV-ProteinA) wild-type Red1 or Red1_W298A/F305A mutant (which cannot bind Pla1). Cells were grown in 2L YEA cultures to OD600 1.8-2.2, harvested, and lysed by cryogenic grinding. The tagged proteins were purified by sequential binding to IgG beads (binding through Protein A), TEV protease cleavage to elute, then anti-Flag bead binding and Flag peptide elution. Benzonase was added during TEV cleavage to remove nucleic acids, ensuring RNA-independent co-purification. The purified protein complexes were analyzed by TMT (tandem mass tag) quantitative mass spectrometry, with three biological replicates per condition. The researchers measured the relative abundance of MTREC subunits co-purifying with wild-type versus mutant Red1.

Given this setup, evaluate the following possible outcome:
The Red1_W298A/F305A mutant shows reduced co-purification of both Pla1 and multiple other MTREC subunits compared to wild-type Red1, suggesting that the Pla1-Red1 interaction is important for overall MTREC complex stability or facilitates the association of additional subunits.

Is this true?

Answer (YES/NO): NO